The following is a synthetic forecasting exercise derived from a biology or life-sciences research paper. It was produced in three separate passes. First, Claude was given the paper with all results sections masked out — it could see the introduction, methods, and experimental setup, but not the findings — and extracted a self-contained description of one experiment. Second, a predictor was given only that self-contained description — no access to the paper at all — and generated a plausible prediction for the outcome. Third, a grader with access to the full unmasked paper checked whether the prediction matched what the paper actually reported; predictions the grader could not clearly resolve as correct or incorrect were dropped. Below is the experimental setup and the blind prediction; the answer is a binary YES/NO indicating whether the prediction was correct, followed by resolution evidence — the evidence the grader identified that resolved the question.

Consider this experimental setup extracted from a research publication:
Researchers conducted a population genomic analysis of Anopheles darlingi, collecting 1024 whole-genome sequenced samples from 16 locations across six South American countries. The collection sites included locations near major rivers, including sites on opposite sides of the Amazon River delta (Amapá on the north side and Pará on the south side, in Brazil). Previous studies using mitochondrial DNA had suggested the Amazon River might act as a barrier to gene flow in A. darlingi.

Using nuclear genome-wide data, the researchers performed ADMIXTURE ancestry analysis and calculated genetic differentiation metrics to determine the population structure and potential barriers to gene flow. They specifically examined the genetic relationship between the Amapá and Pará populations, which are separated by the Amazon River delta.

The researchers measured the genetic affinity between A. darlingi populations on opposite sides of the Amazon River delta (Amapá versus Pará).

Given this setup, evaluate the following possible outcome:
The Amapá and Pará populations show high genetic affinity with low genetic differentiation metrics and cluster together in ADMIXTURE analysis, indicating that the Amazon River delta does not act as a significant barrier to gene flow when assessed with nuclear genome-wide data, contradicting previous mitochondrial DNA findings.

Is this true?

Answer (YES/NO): YES